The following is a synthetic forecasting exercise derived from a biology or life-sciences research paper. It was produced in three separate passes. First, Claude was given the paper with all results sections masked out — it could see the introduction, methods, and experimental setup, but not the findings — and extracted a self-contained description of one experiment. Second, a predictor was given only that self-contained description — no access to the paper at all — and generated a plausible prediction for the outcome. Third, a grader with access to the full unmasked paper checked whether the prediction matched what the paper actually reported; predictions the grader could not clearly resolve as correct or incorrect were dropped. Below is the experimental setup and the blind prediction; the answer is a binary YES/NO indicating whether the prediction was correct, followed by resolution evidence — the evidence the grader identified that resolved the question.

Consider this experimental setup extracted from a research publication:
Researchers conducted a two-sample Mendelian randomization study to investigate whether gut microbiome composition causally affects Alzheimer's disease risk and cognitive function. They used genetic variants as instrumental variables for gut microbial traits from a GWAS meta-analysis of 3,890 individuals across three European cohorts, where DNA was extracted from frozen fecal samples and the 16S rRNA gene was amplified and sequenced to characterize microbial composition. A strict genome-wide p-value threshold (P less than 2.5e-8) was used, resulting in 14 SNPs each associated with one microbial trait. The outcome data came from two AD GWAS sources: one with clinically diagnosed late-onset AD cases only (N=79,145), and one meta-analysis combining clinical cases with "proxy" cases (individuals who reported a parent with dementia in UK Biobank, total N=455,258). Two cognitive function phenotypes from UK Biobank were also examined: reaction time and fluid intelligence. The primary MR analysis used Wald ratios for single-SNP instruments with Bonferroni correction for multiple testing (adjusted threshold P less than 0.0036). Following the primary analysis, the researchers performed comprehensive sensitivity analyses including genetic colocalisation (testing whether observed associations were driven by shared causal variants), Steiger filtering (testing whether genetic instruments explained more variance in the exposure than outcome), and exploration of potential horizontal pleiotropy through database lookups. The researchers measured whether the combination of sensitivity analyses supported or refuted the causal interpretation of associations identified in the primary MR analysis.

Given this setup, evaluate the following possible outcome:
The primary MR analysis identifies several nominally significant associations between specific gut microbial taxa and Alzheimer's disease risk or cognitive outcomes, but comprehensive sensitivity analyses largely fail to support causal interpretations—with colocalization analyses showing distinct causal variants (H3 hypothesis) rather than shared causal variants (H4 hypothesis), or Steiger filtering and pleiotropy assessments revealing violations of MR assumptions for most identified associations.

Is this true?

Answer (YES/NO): YES